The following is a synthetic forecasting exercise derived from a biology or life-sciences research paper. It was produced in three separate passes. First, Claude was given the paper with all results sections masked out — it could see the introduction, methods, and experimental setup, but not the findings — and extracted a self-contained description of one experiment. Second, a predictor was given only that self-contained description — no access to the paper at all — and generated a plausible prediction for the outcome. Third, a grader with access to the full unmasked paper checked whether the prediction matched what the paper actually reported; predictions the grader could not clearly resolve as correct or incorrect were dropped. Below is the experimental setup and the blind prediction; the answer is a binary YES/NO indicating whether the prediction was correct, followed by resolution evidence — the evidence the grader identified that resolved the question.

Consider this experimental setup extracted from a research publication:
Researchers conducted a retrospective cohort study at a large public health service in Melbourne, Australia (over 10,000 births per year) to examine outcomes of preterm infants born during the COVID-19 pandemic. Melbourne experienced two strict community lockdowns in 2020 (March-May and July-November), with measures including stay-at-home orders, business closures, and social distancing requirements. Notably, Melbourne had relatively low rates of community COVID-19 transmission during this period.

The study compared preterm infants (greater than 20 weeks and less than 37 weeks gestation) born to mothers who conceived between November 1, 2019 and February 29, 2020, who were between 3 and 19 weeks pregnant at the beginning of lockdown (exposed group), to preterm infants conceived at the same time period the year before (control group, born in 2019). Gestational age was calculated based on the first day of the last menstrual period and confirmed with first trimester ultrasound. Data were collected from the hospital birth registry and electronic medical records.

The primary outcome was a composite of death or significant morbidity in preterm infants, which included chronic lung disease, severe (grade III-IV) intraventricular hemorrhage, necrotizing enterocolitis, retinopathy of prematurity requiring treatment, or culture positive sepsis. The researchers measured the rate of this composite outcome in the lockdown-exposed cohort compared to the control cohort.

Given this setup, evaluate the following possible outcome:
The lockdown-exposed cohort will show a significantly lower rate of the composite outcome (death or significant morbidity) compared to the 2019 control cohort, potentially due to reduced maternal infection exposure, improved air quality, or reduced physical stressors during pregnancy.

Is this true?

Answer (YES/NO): NO